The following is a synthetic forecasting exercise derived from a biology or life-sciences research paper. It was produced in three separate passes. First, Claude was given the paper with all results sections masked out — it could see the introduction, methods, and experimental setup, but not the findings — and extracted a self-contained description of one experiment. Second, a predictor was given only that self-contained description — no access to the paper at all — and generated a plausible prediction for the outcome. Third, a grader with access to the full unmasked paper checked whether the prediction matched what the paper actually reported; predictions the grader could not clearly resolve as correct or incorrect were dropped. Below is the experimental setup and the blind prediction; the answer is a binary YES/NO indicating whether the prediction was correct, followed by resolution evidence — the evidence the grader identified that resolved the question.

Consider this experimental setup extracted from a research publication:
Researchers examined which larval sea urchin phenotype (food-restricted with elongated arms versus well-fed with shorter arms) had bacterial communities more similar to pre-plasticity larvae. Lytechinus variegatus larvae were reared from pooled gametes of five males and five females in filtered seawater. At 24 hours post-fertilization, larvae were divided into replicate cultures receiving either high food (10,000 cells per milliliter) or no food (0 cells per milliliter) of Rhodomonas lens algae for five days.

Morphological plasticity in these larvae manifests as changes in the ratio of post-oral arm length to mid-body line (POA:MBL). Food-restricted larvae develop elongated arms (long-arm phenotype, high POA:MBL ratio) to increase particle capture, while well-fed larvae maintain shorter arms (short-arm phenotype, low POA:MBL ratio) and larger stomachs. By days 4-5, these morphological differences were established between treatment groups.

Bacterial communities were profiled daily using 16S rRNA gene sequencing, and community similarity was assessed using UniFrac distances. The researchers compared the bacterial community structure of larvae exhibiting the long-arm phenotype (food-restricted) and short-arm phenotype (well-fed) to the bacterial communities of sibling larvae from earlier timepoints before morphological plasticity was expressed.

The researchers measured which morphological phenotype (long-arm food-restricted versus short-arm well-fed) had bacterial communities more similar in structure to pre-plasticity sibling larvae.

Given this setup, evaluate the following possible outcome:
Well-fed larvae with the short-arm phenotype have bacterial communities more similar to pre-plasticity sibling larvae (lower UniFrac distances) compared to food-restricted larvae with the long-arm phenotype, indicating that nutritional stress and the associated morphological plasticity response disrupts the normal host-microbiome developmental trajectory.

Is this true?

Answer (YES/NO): NO